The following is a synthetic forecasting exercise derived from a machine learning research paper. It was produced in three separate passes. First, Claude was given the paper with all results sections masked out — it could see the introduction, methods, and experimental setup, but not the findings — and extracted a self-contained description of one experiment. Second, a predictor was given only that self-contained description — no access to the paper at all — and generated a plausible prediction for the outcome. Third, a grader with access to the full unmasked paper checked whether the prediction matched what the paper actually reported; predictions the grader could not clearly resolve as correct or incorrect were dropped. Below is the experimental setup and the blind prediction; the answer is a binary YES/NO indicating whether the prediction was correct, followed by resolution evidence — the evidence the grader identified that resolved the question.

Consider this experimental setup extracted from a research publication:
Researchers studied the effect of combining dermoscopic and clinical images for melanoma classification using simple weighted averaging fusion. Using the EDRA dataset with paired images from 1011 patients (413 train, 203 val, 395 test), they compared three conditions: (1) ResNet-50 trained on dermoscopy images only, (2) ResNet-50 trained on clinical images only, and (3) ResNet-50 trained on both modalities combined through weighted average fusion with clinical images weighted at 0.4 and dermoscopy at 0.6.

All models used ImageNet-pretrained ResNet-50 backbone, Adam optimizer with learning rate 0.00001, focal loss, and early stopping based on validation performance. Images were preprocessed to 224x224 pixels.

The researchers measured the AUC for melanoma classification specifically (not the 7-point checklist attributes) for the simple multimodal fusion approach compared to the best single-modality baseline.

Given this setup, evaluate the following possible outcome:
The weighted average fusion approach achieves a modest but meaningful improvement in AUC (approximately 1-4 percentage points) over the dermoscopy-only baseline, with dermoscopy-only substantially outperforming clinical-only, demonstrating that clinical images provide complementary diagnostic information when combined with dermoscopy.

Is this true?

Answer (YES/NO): NO